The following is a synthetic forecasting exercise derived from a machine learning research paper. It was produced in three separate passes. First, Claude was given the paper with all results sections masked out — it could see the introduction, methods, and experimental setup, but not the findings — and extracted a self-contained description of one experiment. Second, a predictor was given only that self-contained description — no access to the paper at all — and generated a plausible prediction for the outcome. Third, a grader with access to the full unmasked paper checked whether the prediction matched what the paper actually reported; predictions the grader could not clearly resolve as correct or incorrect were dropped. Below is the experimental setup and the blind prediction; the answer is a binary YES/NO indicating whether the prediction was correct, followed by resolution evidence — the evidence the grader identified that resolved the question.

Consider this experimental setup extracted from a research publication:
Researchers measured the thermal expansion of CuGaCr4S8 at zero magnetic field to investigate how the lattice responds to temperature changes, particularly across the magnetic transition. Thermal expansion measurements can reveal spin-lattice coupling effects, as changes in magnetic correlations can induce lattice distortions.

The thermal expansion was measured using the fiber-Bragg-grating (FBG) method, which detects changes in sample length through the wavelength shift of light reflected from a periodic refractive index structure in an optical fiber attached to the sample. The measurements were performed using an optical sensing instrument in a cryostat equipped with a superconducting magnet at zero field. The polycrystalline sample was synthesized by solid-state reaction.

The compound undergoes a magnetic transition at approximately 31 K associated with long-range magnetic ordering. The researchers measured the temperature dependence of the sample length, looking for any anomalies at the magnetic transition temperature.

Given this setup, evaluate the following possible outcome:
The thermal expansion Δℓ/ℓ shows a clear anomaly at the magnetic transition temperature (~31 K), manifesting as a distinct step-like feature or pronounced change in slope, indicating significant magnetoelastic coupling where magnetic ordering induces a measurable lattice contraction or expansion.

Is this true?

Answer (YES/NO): YES